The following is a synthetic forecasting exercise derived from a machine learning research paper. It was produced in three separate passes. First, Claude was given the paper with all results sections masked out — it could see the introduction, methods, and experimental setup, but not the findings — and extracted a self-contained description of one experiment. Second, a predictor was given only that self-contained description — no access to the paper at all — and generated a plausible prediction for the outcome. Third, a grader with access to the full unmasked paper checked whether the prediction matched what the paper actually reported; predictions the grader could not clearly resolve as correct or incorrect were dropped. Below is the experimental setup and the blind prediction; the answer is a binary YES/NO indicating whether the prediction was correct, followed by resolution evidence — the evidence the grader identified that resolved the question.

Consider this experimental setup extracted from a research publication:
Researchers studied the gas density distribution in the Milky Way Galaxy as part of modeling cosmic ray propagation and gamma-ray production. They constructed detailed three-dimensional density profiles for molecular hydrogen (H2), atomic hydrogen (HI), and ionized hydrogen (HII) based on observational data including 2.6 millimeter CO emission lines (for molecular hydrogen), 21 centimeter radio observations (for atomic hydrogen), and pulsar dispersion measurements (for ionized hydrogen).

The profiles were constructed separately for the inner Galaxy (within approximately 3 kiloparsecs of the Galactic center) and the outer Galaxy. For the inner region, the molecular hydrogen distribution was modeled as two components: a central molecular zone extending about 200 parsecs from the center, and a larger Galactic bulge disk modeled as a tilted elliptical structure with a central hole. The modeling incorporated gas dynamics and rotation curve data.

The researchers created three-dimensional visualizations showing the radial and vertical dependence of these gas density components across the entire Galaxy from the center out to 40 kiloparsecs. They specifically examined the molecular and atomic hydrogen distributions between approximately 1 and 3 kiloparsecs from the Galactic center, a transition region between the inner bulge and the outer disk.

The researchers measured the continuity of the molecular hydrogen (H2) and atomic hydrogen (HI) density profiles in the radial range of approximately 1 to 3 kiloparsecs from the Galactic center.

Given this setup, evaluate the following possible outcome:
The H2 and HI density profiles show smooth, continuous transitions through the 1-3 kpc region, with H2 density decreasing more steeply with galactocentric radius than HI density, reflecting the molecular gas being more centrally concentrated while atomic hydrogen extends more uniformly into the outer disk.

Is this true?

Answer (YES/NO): NO